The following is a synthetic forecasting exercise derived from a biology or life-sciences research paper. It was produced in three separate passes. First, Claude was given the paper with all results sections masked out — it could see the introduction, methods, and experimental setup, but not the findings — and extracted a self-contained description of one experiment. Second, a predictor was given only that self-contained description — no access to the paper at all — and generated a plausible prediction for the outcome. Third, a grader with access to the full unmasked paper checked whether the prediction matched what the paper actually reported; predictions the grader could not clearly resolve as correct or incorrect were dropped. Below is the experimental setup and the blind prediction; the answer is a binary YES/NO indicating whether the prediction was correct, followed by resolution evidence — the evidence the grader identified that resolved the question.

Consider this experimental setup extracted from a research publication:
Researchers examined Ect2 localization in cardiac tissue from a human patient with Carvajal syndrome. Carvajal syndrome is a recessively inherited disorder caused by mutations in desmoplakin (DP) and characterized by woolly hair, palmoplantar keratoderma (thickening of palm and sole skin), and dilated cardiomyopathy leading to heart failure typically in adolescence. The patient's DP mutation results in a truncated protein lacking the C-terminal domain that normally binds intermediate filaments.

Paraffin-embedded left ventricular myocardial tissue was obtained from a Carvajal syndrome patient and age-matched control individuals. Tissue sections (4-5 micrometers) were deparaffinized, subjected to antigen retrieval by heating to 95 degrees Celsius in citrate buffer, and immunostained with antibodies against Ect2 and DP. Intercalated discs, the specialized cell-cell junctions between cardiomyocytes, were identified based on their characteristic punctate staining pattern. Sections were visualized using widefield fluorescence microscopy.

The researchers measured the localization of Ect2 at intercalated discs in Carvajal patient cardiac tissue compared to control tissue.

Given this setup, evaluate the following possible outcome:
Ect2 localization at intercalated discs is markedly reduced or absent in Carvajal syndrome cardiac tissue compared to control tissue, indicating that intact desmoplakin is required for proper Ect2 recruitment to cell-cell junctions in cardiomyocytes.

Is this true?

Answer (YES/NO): YES